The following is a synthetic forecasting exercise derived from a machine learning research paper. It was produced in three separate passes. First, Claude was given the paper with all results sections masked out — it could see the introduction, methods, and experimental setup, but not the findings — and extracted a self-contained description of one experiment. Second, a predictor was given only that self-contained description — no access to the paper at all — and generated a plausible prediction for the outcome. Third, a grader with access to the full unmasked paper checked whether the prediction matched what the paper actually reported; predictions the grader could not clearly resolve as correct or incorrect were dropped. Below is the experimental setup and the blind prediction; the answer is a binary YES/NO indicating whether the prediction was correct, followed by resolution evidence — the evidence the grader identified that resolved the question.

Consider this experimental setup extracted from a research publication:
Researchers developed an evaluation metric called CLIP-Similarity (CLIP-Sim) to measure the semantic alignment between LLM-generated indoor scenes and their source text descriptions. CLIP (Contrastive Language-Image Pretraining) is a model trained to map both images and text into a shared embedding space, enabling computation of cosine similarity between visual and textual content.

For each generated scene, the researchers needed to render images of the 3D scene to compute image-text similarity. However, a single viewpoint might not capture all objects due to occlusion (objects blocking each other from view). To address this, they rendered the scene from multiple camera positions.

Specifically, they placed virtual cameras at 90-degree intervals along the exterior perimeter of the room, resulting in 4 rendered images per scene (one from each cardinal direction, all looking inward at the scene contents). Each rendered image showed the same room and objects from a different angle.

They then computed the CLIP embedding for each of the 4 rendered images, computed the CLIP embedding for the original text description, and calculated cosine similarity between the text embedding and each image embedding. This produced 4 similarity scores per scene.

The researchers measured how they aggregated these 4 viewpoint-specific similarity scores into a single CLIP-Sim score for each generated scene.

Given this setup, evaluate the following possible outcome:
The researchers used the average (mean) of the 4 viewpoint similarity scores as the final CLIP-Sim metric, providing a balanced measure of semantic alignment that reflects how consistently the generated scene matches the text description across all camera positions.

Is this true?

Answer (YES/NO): NO